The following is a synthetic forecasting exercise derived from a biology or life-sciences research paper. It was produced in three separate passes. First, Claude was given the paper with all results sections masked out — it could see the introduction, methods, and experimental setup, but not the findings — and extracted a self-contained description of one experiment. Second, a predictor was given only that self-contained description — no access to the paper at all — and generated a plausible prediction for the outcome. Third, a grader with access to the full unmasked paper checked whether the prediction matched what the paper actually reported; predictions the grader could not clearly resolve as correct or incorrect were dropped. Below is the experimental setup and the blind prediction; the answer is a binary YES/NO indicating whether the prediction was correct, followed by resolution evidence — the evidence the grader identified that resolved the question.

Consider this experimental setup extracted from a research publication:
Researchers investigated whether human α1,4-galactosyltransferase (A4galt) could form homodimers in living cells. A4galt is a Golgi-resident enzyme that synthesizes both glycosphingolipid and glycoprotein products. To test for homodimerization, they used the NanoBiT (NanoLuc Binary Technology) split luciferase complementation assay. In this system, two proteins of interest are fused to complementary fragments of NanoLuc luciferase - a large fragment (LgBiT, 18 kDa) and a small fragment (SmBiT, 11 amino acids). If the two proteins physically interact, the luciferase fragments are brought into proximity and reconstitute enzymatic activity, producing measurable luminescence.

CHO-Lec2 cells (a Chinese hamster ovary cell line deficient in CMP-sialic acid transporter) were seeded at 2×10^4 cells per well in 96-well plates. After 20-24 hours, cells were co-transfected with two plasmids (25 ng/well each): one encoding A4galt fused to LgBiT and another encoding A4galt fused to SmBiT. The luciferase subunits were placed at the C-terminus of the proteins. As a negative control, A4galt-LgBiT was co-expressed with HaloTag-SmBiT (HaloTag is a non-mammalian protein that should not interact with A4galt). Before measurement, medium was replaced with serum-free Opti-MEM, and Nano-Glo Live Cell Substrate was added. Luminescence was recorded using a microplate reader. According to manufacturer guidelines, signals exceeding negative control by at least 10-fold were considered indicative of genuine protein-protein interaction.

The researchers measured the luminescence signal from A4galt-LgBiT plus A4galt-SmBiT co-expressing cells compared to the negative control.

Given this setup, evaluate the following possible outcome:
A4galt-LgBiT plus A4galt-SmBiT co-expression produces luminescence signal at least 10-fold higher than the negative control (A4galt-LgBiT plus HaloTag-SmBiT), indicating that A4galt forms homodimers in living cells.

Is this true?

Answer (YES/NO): YES